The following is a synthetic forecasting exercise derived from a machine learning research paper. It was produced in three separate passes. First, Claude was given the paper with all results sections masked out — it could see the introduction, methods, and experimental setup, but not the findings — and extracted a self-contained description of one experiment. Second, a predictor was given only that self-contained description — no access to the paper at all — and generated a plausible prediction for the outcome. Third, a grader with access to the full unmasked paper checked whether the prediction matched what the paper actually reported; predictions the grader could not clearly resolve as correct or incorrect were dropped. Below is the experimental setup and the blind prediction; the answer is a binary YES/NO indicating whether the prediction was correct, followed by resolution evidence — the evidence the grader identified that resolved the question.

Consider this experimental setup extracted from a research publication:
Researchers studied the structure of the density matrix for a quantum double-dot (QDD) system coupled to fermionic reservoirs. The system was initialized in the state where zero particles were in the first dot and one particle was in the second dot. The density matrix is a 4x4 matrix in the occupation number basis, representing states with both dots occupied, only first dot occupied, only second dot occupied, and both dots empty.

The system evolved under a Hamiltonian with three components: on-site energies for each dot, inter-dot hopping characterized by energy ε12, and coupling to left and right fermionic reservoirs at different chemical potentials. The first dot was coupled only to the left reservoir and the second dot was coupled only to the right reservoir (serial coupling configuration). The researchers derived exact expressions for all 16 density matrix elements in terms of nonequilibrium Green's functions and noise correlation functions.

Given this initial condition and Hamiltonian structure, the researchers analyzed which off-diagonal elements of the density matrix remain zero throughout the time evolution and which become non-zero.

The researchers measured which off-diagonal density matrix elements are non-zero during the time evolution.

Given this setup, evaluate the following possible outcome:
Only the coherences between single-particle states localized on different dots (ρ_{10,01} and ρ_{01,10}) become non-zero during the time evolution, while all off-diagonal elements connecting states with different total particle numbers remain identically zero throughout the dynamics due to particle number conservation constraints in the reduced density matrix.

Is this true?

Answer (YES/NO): YES